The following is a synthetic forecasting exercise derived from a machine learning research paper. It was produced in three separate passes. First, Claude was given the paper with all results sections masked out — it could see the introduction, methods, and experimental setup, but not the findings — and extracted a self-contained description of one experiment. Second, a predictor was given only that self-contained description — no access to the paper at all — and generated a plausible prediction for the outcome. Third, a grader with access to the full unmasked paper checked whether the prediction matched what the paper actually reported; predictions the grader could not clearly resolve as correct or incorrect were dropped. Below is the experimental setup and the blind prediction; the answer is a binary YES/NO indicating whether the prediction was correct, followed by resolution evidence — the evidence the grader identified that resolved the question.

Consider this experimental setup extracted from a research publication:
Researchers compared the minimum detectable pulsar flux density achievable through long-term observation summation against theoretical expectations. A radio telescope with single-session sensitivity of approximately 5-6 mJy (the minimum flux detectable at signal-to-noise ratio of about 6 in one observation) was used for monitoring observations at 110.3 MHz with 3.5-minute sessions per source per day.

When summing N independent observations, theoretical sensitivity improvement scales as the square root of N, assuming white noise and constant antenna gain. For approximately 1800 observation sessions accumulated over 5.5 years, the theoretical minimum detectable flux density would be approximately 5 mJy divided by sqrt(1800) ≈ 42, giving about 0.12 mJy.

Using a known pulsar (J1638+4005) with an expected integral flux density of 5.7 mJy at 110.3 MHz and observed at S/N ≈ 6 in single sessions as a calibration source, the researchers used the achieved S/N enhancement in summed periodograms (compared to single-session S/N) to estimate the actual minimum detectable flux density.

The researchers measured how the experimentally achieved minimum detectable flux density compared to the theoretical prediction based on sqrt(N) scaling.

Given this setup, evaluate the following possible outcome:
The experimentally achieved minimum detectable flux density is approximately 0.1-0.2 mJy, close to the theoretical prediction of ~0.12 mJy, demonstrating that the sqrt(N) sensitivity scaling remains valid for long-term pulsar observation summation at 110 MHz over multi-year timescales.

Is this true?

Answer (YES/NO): YES